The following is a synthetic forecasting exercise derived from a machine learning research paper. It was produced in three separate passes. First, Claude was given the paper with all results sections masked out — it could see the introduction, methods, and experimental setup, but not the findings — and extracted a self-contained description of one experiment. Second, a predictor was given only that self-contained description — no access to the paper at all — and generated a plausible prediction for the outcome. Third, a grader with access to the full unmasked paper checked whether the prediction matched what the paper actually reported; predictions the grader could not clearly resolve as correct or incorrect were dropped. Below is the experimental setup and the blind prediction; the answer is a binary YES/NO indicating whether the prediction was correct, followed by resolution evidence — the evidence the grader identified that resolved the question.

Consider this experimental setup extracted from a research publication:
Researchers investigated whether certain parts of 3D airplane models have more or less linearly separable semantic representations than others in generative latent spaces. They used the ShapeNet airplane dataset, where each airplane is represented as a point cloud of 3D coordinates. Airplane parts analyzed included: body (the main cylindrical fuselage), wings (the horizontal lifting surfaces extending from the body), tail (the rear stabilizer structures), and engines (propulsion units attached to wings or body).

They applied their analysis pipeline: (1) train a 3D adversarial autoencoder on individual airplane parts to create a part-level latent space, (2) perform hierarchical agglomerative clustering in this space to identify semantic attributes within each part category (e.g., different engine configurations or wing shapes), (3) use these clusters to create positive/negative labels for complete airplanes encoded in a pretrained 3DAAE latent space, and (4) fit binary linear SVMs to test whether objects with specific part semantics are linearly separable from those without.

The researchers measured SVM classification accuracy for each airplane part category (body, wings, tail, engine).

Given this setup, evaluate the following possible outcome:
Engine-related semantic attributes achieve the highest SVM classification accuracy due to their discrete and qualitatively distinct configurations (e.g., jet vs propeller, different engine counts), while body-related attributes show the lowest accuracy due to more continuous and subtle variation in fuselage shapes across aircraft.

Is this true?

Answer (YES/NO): NO